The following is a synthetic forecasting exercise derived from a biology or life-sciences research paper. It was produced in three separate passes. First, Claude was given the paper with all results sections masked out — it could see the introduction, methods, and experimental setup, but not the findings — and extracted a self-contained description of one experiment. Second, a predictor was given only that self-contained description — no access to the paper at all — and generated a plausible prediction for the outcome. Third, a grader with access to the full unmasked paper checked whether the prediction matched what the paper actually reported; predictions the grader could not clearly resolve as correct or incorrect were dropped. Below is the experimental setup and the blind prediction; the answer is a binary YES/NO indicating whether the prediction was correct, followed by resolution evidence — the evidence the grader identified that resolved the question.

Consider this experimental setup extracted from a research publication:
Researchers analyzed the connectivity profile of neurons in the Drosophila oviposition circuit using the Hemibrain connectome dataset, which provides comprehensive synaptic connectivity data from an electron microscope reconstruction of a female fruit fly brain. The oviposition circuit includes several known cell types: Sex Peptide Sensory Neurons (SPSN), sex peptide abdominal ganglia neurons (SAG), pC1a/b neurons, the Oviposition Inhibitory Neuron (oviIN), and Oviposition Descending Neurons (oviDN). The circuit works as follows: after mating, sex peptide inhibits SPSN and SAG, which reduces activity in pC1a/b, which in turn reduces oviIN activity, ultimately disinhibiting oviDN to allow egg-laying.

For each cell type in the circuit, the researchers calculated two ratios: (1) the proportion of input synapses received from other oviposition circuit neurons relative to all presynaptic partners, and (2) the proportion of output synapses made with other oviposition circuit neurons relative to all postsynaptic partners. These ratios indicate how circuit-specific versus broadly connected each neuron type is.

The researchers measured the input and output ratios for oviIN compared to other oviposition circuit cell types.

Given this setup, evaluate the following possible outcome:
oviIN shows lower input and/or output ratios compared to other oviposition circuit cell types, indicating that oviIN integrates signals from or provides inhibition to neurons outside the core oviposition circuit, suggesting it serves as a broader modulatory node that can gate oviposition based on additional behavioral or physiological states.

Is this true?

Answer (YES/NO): YES